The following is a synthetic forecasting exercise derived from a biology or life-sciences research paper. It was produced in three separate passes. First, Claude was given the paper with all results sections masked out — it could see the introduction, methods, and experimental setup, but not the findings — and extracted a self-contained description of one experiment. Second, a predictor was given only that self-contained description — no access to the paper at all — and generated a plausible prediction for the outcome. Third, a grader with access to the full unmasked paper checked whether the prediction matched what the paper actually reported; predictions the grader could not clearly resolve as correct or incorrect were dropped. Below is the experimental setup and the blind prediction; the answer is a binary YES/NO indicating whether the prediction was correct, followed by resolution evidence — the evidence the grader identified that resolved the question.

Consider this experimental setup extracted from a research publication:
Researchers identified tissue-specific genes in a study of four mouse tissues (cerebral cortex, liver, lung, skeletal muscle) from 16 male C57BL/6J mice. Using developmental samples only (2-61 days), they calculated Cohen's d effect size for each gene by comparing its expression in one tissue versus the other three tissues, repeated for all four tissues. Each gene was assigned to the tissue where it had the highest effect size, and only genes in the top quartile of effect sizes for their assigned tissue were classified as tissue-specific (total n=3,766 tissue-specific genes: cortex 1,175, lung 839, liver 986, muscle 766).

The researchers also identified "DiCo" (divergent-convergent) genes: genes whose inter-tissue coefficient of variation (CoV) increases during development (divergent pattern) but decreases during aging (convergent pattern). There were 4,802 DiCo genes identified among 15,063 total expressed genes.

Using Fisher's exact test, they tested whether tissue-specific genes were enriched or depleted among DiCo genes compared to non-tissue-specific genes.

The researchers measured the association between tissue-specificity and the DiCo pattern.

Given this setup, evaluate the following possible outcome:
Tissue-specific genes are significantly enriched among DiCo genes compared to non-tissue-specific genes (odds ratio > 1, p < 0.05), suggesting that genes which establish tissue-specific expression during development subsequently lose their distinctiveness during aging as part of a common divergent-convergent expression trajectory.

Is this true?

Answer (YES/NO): YES